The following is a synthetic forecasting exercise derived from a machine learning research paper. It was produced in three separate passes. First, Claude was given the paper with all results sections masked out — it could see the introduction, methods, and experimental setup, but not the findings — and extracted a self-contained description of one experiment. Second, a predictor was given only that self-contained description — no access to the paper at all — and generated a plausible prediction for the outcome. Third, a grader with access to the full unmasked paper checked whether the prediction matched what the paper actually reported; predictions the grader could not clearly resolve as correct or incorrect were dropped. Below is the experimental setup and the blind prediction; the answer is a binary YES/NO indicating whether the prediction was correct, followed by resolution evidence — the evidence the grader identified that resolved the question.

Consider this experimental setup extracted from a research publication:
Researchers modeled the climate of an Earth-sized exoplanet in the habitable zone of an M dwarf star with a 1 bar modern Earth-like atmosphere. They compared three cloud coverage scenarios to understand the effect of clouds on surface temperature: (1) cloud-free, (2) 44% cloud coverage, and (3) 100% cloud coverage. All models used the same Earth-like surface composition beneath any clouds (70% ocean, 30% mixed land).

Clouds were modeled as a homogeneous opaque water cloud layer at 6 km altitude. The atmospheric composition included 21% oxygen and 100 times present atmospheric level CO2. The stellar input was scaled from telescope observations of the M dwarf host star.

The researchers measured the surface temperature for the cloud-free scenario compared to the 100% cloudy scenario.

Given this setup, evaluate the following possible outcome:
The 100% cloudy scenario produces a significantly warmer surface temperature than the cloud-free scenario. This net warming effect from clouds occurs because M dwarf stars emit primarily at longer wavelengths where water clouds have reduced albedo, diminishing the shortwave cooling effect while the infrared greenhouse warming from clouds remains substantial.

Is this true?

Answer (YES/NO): NO